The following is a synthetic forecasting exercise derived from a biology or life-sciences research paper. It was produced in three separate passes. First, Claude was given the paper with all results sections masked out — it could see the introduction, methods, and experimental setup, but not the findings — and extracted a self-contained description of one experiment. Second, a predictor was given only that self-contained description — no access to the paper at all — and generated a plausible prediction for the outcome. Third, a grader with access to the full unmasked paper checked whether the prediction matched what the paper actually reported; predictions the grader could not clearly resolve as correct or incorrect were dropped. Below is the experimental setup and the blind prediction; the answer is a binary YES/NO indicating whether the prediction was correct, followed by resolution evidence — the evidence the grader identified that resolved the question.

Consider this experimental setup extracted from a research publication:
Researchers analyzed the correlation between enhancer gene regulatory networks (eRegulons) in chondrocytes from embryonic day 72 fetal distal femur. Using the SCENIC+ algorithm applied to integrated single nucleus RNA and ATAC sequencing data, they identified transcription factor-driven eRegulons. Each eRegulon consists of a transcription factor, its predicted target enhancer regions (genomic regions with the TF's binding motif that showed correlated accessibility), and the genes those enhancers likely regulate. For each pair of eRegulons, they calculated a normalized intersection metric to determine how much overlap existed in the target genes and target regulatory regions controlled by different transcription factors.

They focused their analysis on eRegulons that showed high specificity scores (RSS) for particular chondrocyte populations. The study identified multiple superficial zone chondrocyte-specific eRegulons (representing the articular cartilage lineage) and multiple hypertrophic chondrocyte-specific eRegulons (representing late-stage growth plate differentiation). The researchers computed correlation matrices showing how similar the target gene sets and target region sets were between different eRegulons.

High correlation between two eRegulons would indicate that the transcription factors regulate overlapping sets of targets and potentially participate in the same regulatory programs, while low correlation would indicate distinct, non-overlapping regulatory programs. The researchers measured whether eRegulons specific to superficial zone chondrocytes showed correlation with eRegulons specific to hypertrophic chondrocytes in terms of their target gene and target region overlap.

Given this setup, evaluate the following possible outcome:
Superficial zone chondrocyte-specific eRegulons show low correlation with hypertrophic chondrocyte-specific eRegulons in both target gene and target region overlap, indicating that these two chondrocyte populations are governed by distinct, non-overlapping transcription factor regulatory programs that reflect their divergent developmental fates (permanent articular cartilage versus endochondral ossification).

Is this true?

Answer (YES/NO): YES